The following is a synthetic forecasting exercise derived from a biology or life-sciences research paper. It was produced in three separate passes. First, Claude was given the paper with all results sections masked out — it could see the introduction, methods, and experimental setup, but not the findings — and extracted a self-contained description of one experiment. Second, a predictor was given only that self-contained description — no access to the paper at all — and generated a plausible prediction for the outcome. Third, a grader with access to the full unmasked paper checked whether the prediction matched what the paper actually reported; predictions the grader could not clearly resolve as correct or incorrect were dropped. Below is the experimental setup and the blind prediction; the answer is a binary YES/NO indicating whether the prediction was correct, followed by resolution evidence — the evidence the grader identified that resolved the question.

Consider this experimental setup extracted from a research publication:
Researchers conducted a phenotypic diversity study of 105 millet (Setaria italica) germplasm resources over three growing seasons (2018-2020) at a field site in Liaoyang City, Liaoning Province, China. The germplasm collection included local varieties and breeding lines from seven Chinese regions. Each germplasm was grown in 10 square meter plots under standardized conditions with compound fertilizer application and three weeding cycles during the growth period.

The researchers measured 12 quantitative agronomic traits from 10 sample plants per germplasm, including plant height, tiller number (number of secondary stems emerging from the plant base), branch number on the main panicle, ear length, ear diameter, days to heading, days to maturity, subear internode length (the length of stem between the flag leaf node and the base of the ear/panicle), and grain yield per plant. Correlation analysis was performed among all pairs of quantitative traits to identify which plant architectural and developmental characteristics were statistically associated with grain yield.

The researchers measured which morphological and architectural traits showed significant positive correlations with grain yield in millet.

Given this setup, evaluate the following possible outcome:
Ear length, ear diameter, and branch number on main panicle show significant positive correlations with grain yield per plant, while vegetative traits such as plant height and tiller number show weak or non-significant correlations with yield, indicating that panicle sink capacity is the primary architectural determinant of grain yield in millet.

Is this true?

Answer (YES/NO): NO